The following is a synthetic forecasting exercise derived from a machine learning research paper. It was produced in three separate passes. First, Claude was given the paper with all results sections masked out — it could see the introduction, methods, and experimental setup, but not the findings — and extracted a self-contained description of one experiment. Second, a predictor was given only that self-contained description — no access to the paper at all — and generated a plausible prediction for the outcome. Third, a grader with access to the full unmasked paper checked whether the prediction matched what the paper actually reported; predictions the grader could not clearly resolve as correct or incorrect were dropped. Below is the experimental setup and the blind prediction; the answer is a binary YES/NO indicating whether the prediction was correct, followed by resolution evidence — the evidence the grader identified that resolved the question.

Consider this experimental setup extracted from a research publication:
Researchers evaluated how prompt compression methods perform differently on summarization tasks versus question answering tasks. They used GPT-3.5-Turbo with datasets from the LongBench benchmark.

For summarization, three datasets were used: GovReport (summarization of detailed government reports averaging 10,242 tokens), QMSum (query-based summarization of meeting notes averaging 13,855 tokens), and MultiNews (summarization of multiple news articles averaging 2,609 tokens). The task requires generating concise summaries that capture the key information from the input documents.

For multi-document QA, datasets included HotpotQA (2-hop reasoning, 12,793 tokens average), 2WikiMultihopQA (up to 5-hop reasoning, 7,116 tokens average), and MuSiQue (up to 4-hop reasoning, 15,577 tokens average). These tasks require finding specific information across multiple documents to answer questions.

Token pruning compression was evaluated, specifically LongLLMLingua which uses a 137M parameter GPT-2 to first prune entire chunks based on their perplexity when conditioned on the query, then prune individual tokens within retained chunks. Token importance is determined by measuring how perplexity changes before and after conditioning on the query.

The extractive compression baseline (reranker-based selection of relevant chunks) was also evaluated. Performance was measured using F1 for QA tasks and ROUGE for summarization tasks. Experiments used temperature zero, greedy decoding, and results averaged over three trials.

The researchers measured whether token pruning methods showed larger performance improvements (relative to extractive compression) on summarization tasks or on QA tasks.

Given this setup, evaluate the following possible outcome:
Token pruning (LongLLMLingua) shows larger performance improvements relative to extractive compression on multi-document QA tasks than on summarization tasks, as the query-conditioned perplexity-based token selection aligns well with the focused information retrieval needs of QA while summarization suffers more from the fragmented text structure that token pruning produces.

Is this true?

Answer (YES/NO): NO